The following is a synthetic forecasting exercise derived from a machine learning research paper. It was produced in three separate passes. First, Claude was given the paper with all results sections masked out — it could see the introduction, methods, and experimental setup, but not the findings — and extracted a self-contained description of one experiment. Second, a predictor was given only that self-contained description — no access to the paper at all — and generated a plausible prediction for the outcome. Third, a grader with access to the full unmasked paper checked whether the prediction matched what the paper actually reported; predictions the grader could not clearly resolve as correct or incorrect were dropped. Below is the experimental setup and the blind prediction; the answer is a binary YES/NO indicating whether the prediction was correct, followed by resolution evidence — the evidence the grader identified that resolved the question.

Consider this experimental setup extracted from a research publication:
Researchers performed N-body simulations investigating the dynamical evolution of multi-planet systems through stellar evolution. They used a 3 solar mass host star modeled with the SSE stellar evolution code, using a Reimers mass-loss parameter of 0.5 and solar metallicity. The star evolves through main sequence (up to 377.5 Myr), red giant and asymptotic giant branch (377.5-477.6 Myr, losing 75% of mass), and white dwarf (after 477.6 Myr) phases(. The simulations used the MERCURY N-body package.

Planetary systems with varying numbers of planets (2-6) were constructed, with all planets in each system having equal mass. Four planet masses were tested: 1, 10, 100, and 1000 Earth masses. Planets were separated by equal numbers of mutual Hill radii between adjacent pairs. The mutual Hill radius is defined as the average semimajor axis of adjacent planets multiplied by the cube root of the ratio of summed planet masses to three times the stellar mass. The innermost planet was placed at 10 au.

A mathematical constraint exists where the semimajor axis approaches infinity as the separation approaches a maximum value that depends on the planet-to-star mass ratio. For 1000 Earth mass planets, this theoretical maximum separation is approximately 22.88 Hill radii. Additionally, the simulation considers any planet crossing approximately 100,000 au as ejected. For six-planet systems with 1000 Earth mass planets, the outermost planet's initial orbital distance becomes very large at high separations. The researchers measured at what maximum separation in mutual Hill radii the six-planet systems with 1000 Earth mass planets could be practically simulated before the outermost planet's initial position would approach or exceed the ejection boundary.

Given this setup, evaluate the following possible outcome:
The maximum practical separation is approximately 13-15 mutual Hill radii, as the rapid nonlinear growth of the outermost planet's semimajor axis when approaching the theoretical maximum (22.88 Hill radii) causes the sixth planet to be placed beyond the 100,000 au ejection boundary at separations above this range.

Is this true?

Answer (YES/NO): NO